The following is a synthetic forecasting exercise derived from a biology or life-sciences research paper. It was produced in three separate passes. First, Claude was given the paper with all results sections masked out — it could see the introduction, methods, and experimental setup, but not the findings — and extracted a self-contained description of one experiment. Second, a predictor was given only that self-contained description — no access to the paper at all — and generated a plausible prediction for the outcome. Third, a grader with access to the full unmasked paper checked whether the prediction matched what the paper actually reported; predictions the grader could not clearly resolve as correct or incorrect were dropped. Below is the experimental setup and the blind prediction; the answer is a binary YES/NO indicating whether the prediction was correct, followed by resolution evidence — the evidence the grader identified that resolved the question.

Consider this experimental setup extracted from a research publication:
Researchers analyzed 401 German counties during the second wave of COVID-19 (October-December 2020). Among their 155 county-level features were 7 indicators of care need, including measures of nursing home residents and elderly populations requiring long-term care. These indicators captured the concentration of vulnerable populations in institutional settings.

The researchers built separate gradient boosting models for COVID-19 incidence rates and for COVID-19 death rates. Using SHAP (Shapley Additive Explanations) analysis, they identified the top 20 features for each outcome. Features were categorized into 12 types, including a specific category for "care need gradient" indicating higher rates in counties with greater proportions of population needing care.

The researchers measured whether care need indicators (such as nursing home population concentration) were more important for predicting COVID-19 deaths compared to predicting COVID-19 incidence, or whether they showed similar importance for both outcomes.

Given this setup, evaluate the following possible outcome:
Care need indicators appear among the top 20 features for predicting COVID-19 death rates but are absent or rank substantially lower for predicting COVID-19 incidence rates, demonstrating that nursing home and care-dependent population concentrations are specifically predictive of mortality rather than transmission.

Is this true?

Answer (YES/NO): NO